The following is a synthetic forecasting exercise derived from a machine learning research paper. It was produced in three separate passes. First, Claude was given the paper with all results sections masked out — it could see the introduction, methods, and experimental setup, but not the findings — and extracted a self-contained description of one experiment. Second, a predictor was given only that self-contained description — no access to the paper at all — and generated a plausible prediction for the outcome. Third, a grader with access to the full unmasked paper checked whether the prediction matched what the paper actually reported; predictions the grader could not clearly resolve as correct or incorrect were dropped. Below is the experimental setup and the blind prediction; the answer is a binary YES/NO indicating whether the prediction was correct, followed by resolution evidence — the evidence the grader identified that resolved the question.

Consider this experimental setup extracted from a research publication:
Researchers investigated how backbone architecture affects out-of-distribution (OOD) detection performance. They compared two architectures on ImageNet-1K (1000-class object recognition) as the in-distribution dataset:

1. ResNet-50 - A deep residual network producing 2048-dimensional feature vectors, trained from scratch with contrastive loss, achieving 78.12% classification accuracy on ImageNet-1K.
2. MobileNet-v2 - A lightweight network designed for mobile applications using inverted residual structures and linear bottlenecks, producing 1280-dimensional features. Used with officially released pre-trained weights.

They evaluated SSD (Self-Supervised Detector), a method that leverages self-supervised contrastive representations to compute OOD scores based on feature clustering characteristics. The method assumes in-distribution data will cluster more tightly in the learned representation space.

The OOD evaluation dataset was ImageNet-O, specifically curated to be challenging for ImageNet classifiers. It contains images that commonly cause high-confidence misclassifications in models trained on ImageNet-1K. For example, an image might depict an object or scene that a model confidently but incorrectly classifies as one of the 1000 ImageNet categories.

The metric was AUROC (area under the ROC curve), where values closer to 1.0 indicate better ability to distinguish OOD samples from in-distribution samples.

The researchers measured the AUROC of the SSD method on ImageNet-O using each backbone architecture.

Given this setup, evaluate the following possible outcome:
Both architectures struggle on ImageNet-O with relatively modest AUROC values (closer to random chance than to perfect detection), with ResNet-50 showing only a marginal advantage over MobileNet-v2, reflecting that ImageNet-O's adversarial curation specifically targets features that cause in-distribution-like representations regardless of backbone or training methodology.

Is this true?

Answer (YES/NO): NO